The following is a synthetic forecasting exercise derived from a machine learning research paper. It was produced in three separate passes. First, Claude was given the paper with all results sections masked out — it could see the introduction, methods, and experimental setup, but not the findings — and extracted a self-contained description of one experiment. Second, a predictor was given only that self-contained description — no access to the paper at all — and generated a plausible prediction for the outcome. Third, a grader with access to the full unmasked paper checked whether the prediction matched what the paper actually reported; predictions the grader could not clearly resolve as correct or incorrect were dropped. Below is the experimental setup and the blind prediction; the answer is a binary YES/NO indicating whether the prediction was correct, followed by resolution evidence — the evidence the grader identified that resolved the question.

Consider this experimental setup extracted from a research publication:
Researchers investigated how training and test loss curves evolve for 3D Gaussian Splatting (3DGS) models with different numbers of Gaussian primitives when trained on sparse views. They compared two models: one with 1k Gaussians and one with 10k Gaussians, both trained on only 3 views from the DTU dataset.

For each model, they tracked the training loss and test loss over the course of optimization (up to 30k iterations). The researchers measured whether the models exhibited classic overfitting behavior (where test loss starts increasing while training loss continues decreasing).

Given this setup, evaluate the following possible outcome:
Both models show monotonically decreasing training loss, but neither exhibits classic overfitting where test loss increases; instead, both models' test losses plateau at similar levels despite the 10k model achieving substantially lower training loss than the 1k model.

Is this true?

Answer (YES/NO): NO